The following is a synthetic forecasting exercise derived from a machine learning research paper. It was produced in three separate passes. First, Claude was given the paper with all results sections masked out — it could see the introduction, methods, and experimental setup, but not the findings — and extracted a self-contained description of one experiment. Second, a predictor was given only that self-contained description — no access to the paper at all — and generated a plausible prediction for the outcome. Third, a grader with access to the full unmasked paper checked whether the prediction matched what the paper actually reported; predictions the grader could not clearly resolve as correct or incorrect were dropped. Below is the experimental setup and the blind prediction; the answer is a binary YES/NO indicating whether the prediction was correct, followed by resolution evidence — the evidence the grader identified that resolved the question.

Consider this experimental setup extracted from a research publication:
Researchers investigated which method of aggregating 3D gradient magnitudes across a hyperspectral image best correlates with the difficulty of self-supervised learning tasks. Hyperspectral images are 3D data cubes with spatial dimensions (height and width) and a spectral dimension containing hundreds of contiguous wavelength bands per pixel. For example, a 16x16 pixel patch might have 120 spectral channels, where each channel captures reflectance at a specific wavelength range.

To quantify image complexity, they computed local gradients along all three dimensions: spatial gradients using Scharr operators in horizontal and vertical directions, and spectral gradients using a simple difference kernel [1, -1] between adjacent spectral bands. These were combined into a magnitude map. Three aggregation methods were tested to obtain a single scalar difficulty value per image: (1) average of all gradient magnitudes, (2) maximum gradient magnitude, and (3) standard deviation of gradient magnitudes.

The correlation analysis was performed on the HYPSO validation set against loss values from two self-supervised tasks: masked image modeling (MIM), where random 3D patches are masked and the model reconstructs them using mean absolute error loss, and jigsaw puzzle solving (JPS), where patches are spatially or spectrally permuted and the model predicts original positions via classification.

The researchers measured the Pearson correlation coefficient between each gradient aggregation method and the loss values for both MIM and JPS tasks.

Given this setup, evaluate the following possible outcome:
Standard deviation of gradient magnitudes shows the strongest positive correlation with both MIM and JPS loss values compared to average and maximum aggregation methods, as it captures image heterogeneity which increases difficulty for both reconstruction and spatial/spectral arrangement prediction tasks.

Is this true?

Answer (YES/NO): NO